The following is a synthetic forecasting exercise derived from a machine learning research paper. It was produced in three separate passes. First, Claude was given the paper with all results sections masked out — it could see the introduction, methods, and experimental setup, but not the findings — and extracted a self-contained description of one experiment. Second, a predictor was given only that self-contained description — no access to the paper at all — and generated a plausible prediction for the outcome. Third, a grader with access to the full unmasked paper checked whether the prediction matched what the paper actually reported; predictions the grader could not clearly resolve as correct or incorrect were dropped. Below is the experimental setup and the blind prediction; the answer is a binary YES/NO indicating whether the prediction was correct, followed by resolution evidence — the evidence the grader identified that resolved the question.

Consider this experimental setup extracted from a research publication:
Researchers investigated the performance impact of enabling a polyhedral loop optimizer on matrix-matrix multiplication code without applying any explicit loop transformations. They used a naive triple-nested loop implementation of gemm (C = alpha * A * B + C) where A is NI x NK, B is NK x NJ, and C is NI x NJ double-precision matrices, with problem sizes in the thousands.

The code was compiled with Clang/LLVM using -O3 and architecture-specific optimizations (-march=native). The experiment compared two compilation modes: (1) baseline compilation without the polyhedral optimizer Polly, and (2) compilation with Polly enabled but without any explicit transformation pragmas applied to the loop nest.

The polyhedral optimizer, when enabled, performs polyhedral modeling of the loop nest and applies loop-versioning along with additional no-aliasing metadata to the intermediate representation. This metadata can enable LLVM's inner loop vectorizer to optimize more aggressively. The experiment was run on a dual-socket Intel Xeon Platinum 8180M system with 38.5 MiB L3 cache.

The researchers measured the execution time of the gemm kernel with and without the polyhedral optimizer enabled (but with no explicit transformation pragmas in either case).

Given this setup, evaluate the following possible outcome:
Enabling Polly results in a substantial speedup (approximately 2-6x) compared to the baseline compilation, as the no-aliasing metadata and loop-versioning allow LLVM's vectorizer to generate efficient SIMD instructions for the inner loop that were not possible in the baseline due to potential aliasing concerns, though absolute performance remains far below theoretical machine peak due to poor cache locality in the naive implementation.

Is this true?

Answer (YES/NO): NO